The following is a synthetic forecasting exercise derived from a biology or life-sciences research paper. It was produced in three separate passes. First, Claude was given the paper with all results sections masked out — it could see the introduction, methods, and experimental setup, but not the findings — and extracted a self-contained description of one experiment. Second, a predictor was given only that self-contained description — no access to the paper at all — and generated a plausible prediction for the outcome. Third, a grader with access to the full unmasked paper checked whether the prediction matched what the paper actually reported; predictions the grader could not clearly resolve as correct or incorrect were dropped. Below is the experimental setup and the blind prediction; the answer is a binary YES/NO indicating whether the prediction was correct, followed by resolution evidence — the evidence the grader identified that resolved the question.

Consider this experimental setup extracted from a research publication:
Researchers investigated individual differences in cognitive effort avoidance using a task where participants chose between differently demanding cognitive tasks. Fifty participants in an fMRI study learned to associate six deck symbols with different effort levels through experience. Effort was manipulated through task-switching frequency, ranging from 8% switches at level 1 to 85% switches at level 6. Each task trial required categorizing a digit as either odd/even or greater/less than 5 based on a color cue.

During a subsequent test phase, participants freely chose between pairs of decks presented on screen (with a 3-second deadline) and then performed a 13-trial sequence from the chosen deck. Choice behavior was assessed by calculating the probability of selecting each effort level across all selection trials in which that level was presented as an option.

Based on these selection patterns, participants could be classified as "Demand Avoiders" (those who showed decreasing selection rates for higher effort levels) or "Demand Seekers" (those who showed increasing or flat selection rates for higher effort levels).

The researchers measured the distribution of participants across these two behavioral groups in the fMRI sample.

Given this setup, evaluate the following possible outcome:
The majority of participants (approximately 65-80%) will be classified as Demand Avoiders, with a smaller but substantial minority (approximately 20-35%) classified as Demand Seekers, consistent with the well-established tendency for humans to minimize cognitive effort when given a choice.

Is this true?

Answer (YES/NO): NO